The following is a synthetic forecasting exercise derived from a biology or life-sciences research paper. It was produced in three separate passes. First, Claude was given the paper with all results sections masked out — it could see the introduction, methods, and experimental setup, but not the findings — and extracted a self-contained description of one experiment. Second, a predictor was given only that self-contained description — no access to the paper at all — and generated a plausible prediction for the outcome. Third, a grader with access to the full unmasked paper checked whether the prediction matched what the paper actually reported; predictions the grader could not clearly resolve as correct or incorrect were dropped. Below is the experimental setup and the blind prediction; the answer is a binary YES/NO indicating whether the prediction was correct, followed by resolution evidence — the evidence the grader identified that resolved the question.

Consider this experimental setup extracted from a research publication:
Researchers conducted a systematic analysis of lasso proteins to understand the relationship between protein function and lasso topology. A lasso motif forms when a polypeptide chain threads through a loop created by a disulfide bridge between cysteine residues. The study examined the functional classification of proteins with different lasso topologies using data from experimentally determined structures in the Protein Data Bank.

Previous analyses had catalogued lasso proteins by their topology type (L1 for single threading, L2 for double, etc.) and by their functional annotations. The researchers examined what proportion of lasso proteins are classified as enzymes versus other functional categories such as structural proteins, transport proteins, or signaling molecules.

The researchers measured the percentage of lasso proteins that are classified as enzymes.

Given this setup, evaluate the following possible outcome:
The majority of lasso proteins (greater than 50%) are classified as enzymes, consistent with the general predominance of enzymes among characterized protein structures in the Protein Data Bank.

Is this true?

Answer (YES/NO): NO